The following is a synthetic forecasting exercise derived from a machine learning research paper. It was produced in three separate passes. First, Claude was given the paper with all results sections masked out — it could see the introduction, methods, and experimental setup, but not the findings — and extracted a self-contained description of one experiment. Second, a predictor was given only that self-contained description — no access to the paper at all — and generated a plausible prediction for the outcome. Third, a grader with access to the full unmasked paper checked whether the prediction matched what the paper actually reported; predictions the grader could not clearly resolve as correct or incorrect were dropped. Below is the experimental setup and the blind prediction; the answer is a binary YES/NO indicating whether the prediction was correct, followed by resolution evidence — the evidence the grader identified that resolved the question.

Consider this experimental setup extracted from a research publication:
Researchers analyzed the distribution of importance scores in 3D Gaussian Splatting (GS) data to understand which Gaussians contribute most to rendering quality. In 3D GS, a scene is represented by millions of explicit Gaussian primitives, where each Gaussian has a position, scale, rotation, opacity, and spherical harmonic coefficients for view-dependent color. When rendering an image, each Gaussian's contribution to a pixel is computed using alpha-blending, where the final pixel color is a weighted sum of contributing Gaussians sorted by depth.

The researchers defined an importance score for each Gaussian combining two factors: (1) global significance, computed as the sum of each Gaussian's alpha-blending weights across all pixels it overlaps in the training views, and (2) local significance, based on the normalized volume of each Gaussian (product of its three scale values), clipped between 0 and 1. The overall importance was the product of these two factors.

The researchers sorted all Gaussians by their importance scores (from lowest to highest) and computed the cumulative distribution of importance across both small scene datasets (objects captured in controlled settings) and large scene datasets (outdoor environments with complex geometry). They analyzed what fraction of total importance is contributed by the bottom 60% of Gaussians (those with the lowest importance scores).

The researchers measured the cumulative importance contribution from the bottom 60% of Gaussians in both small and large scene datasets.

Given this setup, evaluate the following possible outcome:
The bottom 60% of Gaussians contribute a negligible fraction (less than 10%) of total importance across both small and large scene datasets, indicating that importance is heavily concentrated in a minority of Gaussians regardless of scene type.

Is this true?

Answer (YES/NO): NO